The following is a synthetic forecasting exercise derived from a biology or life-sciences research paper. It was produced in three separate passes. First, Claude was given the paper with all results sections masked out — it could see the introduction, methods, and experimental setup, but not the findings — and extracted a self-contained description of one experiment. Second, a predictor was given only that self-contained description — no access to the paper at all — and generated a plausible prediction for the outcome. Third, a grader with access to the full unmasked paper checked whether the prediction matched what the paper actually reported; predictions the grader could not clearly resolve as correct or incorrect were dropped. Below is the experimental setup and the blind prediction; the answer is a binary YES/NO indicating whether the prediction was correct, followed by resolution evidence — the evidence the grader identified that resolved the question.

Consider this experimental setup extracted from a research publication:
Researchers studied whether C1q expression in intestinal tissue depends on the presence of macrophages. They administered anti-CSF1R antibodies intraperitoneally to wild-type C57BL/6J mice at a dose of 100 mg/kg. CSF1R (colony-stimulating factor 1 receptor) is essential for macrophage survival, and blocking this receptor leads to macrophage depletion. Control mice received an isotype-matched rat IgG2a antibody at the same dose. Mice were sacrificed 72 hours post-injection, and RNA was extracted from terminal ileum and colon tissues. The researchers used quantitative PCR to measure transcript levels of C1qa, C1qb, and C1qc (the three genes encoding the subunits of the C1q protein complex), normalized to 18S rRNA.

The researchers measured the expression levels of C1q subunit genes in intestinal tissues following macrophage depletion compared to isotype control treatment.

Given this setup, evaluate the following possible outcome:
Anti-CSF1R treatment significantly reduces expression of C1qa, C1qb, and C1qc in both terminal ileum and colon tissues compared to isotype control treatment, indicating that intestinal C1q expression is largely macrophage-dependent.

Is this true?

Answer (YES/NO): NO